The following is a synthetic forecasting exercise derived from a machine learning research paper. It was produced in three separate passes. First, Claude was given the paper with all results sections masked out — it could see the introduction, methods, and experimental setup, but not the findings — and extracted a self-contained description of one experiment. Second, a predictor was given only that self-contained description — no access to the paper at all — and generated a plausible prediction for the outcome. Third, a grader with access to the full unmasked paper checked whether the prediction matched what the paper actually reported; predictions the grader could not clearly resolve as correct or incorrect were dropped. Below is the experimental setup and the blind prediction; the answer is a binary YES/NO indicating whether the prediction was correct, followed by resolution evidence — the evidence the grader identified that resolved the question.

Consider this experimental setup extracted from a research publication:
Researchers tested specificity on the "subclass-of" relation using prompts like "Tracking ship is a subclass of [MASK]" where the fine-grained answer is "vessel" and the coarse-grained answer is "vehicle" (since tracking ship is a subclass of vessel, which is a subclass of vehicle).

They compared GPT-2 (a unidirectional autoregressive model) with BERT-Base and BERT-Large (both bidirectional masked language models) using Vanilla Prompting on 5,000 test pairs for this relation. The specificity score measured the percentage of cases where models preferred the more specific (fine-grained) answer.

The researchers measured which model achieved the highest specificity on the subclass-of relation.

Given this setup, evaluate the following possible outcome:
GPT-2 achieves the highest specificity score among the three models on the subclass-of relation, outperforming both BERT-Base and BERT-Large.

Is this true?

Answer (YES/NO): NO